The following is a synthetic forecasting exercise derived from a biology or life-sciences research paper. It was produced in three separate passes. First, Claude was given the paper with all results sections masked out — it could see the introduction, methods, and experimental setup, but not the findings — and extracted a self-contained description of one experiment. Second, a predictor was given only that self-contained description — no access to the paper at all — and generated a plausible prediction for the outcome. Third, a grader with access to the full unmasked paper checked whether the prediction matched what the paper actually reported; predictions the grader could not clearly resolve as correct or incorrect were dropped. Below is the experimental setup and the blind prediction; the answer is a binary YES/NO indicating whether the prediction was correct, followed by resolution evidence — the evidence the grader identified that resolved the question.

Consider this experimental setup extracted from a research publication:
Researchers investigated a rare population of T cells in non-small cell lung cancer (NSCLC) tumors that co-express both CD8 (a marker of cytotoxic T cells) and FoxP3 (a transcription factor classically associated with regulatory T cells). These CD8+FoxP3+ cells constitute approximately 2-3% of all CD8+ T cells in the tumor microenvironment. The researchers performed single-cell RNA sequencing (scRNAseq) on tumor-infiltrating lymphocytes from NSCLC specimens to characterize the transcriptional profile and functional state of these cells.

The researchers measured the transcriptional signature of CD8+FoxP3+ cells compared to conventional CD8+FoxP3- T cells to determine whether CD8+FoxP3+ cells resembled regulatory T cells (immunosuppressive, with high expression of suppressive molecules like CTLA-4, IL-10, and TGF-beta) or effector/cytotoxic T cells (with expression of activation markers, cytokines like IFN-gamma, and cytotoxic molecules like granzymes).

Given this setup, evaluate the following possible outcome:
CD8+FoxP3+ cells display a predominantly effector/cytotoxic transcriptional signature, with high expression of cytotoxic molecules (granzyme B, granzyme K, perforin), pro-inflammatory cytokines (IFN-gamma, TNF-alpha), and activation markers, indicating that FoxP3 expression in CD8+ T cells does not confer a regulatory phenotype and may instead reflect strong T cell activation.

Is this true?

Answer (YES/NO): YES